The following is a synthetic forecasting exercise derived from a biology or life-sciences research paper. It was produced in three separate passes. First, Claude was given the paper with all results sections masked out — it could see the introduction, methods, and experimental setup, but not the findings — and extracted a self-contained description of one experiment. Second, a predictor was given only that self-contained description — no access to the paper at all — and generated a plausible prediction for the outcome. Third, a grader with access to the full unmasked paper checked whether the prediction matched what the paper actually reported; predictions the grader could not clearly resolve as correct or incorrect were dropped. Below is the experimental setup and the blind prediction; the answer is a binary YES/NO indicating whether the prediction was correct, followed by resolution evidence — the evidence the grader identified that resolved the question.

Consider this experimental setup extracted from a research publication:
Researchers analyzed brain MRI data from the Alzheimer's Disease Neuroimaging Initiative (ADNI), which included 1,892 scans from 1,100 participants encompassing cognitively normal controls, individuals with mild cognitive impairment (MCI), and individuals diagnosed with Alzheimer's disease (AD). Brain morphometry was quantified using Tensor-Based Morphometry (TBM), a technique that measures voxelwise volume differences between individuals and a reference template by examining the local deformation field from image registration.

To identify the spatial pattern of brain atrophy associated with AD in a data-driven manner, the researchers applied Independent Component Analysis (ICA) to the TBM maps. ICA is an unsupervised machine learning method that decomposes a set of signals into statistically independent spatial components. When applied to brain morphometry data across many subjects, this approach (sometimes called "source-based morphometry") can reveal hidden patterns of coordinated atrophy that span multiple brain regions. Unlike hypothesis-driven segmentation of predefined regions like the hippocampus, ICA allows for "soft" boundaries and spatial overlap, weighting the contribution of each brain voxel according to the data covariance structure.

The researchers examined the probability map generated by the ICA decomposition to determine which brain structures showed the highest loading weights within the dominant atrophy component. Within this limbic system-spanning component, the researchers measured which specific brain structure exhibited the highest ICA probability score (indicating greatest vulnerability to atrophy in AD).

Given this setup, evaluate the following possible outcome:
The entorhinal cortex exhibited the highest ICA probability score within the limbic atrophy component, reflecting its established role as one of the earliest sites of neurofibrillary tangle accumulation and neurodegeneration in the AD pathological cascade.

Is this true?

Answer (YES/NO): NO